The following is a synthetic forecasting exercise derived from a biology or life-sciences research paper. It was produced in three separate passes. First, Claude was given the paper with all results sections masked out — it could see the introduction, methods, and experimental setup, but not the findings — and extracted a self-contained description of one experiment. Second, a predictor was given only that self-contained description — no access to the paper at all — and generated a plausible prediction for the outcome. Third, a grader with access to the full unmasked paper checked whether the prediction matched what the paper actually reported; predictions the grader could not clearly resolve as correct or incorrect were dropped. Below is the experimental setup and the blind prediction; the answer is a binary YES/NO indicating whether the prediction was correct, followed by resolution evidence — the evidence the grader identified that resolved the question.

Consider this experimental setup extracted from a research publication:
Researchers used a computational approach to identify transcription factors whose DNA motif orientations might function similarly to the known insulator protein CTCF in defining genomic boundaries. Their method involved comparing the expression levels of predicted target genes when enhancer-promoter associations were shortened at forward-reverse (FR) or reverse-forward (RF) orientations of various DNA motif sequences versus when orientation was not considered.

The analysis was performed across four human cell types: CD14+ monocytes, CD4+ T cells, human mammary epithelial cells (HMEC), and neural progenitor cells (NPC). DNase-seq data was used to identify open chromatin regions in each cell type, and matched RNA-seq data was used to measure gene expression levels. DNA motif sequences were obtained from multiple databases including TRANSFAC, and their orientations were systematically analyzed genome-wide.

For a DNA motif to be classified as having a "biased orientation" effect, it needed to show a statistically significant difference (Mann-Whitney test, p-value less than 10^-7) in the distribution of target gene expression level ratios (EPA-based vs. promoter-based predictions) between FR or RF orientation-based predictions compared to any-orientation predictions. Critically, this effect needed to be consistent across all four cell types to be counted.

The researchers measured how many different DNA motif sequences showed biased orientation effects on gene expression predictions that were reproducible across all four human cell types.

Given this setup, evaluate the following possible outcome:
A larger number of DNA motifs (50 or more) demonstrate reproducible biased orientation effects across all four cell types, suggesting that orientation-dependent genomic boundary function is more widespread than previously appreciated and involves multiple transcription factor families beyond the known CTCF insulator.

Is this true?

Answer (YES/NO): YES